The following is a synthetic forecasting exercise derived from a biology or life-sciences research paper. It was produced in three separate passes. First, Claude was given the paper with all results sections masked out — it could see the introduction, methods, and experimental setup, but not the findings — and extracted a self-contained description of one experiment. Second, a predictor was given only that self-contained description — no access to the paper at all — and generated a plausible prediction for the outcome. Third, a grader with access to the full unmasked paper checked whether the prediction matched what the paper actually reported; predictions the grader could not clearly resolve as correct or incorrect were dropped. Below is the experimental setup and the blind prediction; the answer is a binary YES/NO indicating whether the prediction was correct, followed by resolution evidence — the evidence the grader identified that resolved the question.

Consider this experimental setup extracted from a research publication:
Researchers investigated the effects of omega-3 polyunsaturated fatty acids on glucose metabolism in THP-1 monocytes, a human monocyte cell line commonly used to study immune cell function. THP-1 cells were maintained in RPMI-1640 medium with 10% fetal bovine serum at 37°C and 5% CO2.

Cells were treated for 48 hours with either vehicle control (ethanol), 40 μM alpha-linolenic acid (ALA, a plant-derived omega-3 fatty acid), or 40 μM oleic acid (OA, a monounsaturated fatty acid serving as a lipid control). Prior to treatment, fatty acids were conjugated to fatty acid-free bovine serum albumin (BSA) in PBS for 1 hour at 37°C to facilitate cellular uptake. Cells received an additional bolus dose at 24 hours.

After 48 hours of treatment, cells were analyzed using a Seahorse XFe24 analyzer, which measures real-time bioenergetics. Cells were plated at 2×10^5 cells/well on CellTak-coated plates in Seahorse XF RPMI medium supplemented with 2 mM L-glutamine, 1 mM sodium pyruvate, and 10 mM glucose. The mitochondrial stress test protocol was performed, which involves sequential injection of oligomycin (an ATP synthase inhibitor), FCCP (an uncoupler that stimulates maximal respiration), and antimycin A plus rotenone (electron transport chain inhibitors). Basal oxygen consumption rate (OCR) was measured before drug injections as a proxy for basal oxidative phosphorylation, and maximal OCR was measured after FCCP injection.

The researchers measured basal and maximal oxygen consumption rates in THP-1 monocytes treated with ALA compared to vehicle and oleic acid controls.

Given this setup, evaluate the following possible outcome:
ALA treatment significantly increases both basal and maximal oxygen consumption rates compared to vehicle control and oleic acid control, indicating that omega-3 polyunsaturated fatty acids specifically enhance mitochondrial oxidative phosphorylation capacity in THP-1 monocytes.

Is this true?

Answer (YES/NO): NO